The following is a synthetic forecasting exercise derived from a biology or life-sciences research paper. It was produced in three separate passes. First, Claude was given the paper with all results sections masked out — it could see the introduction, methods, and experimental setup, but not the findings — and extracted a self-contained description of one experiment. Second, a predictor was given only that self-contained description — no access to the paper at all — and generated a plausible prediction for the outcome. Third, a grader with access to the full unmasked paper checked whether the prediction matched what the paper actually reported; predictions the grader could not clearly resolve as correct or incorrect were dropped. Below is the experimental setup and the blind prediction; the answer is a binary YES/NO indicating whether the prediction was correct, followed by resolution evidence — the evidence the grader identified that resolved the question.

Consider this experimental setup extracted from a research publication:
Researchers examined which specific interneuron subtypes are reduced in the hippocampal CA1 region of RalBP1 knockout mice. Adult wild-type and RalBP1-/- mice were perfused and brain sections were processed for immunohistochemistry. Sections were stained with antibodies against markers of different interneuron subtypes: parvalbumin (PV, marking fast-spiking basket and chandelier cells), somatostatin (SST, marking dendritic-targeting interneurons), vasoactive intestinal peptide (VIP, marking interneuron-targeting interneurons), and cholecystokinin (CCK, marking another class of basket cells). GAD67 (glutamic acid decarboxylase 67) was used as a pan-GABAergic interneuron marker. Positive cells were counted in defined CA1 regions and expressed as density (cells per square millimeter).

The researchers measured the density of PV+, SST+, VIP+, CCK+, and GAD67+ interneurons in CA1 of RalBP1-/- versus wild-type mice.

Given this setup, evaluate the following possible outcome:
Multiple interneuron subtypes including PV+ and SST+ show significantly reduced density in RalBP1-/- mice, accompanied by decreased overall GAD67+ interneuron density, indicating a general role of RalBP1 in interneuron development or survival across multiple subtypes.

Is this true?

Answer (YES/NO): NO